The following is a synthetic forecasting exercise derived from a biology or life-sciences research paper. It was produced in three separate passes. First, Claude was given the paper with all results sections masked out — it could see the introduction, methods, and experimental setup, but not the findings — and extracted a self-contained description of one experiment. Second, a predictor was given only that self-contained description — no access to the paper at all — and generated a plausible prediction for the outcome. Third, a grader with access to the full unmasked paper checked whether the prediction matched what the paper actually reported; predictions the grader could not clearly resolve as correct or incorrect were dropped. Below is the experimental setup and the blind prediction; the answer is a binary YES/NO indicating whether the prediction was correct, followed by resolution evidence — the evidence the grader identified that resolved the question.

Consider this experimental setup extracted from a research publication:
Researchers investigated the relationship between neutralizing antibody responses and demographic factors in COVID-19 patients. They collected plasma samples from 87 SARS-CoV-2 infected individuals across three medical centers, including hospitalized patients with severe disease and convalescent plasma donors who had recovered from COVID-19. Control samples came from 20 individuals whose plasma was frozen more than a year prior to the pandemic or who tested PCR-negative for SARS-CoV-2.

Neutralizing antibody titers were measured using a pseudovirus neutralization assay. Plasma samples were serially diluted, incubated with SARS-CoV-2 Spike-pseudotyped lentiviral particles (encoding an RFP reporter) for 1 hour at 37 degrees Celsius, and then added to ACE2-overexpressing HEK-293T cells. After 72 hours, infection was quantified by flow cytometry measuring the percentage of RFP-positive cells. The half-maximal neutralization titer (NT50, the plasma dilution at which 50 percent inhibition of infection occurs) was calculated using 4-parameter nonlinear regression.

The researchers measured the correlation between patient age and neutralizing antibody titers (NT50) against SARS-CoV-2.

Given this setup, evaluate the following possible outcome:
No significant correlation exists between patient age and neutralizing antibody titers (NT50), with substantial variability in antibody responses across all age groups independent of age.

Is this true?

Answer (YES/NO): NO